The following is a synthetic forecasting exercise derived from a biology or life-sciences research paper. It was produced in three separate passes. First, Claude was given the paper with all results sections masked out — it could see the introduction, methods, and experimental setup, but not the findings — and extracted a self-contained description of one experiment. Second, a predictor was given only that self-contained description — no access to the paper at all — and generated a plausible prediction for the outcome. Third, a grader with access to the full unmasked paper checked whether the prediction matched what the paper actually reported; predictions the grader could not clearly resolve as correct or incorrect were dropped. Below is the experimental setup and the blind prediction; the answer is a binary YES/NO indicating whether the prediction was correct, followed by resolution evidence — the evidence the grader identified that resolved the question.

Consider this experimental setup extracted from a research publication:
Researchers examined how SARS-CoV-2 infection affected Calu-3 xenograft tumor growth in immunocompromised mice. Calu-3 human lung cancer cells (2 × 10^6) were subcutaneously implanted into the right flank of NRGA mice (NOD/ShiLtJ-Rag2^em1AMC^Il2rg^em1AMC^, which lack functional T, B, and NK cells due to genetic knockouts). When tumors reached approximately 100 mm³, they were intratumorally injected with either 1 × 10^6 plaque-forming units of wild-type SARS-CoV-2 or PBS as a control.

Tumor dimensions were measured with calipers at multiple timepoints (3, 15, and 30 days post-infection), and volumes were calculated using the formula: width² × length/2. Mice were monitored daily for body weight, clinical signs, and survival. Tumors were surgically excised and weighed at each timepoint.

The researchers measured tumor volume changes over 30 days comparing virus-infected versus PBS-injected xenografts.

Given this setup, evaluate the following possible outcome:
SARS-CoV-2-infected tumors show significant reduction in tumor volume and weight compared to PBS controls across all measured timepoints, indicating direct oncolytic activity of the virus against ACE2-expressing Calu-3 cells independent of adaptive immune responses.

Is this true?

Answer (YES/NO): NO